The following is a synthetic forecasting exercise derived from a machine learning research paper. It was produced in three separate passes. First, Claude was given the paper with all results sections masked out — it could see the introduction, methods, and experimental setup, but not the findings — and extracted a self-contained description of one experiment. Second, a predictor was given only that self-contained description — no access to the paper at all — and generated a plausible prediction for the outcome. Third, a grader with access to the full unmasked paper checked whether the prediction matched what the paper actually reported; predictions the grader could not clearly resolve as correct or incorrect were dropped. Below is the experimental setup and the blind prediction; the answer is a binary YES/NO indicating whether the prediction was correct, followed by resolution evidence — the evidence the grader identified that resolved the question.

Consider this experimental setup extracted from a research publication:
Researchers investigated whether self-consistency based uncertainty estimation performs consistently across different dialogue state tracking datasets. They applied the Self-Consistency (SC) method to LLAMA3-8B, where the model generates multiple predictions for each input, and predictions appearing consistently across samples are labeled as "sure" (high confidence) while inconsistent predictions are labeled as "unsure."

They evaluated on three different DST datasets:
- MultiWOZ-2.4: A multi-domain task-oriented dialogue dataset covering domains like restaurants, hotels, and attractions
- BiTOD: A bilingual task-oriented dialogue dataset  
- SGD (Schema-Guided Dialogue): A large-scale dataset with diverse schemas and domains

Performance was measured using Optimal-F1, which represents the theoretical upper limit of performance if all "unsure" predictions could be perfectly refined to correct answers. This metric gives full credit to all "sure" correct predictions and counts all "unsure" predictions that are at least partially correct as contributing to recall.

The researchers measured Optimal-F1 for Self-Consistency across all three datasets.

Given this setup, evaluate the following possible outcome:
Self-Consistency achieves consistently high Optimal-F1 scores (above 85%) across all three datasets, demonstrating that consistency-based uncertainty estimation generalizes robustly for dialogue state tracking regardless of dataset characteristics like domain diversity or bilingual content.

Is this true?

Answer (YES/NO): NO